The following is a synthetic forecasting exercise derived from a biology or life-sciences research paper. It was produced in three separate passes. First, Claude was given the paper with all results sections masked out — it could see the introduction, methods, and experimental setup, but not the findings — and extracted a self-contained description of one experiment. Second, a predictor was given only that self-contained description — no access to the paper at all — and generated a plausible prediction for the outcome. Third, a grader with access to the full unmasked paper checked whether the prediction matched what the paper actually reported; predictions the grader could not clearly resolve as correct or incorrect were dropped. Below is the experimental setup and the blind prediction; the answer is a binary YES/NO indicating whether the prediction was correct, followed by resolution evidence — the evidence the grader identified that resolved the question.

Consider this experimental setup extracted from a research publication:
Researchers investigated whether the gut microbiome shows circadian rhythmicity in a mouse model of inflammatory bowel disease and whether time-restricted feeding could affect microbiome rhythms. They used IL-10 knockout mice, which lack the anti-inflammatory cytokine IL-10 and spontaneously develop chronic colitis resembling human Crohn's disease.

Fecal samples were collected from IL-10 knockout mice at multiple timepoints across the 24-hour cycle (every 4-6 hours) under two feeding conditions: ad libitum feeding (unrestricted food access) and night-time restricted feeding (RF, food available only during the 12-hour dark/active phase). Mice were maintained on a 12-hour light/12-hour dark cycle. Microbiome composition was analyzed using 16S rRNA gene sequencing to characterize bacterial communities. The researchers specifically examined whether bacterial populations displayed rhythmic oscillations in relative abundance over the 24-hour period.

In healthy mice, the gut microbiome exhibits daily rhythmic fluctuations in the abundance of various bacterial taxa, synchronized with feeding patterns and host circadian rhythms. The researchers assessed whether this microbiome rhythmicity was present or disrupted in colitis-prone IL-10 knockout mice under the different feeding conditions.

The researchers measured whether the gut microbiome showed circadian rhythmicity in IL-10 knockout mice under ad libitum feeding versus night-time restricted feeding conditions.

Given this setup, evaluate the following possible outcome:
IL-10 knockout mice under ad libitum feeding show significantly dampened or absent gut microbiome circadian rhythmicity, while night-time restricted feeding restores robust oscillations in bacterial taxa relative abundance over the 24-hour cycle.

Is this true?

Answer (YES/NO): YES